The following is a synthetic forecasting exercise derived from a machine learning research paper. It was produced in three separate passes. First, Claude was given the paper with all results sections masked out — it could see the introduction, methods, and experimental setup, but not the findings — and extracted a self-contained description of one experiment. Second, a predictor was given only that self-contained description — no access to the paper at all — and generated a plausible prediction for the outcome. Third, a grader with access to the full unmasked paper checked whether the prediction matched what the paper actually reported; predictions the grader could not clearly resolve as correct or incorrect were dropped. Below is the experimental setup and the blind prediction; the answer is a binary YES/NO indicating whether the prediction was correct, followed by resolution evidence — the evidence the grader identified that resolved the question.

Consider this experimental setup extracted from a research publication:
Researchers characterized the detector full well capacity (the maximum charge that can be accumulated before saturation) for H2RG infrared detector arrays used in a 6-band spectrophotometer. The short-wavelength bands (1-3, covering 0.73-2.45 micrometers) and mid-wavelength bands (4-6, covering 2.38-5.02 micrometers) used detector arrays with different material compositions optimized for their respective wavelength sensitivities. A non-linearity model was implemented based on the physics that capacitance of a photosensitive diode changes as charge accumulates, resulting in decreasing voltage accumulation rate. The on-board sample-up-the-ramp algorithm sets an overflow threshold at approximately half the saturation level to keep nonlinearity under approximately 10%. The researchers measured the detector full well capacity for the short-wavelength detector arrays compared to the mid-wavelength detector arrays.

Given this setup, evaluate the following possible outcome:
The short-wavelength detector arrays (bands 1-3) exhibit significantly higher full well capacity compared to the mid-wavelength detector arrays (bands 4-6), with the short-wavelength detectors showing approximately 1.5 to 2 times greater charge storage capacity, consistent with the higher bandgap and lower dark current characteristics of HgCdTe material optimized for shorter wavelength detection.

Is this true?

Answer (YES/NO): NO